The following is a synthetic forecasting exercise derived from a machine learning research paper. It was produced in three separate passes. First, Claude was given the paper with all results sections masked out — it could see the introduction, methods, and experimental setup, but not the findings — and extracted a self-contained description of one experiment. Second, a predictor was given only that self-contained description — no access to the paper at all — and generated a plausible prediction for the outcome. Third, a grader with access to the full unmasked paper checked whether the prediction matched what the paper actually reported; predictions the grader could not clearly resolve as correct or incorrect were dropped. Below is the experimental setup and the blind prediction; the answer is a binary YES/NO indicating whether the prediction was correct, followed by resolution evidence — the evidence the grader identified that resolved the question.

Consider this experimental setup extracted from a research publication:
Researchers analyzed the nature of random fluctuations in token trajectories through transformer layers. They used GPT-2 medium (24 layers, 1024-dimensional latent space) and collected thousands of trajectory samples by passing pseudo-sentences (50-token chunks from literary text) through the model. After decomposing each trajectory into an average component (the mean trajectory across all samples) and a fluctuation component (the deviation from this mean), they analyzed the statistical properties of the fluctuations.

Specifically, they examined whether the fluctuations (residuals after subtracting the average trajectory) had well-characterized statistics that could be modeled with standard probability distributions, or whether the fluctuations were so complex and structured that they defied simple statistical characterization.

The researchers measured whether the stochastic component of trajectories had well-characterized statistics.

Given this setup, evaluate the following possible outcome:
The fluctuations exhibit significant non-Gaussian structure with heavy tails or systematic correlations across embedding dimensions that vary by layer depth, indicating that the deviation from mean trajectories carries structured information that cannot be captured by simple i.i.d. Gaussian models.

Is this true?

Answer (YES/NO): NO